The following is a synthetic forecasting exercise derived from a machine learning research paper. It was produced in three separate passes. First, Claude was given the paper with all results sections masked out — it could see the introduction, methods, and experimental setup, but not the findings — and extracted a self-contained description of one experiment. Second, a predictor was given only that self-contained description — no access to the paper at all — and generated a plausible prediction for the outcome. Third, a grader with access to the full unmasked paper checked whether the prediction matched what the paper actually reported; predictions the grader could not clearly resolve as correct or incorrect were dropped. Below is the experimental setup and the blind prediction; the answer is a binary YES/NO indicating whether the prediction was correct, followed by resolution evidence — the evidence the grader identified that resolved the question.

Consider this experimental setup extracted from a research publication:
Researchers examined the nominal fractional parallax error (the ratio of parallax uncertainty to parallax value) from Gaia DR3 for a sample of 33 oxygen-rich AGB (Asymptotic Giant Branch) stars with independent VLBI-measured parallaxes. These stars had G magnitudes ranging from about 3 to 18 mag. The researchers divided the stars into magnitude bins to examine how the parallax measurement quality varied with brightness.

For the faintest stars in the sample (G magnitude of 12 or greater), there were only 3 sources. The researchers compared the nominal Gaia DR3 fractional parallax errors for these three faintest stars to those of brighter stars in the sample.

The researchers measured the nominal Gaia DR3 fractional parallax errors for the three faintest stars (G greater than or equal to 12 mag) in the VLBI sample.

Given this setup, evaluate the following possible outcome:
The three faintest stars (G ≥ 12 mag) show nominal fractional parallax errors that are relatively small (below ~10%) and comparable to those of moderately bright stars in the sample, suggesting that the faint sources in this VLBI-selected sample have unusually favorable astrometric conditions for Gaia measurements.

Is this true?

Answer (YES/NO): NO